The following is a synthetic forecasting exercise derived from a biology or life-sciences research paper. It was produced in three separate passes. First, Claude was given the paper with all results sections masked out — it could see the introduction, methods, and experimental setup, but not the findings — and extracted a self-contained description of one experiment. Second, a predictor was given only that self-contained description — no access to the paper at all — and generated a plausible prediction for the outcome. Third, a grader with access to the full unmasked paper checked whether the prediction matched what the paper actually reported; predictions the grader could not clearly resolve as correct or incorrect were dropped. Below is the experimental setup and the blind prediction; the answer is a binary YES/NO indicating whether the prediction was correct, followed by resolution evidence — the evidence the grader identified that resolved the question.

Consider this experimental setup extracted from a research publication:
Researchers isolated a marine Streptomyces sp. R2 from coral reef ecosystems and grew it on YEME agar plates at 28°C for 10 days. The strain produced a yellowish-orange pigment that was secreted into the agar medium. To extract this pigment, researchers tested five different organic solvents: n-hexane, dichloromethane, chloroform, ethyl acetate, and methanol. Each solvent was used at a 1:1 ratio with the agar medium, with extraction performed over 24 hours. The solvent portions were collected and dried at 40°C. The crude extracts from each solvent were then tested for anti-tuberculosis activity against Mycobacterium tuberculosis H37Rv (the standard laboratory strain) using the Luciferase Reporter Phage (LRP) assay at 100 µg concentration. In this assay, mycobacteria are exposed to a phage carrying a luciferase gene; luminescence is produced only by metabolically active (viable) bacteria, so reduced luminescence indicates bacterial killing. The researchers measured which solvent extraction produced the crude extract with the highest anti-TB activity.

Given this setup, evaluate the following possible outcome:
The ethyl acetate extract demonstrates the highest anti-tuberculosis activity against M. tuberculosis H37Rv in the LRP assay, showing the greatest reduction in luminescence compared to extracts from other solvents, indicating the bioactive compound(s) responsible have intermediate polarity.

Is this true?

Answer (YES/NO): NO